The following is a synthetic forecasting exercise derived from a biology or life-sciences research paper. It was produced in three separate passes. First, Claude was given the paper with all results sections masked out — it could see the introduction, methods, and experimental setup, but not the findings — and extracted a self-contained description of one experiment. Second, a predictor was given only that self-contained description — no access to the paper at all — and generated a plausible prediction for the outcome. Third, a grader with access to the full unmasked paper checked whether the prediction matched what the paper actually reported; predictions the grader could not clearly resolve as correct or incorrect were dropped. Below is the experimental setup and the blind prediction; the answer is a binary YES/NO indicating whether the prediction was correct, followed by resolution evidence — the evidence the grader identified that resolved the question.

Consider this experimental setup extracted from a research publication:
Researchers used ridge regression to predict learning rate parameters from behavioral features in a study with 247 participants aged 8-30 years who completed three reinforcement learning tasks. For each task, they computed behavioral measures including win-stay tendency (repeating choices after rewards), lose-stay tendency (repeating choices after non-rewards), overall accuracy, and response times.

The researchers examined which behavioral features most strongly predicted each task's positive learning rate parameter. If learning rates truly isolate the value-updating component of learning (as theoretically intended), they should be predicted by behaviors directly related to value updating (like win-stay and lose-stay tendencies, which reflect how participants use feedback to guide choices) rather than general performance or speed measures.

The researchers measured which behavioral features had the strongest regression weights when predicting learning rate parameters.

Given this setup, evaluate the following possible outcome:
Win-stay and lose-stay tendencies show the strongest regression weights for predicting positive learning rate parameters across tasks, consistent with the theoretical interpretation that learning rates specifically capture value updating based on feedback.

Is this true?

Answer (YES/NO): NO